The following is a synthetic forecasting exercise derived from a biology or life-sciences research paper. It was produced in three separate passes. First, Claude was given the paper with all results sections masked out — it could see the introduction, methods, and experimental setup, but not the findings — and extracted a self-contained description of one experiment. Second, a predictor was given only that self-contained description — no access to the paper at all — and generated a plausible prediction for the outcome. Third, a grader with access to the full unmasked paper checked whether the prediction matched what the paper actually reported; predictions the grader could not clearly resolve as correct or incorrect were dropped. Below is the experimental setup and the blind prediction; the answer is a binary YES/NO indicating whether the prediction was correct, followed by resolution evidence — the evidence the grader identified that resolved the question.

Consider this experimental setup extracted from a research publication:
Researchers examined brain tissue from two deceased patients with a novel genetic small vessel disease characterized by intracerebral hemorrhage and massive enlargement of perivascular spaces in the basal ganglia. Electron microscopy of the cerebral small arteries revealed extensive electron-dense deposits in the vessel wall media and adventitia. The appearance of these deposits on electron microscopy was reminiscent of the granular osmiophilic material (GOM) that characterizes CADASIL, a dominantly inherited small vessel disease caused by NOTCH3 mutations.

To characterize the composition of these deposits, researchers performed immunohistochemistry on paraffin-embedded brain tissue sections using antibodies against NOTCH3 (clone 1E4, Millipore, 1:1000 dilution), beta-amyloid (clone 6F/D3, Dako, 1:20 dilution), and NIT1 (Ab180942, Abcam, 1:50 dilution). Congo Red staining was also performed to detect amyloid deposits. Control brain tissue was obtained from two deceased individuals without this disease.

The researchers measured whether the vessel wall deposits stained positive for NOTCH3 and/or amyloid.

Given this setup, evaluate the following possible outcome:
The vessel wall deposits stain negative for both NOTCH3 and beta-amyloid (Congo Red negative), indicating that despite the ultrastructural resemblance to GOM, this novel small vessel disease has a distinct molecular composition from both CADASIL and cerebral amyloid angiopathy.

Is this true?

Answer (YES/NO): YES